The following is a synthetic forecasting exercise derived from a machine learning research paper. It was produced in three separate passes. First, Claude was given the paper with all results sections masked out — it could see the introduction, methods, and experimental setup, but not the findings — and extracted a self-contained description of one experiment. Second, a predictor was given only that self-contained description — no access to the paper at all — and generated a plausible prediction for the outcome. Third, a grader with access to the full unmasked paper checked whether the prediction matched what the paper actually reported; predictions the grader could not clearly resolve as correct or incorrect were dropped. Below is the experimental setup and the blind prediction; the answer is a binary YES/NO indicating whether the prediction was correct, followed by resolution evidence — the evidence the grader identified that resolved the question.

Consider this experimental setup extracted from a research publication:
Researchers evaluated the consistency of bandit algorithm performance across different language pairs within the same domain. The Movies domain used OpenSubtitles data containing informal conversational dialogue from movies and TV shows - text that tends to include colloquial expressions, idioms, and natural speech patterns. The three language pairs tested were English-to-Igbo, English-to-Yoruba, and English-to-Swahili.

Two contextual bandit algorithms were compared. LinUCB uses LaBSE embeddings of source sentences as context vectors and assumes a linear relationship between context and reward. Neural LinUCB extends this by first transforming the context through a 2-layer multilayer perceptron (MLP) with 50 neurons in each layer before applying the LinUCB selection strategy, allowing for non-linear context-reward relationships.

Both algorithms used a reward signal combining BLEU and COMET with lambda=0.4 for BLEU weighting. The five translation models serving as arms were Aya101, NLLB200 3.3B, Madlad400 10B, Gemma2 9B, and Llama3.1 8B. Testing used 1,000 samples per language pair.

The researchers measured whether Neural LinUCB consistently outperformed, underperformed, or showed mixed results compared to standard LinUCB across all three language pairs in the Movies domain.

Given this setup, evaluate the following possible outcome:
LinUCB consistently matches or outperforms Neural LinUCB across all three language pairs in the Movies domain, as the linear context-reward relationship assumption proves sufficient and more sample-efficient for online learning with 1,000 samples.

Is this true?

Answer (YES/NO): NO